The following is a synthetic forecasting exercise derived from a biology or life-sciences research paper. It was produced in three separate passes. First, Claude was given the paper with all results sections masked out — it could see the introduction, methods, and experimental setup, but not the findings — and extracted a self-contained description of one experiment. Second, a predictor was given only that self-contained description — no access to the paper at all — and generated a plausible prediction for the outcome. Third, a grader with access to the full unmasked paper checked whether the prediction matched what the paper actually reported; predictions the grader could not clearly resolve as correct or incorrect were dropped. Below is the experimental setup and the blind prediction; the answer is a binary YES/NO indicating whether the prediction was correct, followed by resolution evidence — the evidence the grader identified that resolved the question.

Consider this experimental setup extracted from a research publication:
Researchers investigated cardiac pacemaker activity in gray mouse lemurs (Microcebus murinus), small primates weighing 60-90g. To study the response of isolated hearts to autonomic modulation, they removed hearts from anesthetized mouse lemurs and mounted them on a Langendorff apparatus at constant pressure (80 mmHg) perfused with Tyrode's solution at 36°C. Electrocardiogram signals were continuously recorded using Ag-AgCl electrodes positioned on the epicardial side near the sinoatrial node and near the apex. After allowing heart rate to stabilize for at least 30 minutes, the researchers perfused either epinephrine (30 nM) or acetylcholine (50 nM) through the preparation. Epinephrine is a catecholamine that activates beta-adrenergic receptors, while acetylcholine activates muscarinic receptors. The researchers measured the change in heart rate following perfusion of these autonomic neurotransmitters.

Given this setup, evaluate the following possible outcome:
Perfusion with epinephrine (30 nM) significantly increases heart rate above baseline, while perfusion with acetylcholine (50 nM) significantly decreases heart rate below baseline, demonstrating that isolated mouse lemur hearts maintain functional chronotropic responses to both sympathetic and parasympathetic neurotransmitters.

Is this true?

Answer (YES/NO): NO